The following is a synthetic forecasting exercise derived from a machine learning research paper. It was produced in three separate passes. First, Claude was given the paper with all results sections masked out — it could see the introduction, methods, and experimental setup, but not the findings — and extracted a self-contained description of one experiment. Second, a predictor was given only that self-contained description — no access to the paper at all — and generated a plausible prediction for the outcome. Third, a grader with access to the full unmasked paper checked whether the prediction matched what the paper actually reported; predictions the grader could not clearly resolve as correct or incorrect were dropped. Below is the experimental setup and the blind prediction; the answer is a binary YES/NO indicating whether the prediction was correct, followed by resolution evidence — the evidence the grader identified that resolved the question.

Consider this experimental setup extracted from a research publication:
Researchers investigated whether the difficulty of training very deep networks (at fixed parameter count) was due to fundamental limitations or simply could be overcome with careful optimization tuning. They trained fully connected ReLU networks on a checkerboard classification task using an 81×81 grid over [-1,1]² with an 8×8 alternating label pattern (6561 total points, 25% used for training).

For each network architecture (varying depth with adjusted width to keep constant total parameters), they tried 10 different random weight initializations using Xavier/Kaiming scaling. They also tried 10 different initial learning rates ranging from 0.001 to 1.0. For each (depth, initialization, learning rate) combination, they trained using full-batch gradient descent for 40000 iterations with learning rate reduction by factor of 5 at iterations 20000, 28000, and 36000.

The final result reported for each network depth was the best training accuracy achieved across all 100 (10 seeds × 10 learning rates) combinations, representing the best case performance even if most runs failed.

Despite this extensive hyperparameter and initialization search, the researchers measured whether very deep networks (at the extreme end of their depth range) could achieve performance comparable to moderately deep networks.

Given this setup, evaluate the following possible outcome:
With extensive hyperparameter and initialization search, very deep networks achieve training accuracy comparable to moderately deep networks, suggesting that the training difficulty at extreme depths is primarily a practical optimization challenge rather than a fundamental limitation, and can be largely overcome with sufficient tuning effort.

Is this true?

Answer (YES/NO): NO